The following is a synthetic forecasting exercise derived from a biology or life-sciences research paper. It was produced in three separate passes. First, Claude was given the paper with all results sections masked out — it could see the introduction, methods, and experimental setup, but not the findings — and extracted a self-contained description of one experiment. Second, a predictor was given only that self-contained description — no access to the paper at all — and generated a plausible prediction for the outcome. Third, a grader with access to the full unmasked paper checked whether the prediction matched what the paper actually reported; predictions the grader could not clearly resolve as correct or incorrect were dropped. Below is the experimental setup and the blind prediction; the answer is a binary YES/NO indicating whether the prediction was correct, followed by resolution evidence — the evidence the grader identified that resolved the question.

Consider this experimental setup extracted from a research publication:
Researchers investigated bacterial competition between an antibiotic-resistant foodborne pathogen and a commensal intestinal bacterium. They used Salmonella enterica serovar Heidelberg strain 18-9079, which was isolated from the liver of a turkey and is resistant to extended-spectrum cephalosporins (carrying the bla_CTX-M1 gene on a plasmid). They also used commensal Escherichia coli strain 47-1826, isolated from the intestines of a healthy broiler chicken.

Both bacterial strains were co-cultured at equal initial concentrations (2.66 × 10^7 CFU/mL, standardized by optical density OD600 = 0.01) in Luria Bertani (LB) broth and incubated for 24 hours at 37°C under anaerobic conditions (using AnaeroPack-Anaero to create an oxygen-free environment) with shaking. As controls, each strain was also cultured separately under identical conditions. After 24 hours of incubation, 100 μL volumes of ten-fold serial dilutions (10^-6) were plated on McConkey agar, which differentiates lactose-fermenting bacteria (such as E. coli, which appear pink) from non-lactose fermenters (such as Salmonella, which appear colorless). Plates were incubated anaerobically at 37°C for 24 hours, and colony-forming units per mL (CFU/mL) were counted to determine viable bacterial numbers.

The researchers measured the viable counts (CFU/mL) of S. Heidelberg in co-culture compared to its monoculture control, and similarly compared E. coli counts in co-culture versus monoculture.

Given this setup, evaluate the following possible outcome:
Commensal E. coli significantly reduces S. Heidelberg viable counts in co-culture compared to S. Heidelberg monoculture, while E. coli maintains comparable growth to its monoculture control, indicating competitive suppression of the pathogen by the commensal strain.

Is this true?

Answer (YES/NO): YES